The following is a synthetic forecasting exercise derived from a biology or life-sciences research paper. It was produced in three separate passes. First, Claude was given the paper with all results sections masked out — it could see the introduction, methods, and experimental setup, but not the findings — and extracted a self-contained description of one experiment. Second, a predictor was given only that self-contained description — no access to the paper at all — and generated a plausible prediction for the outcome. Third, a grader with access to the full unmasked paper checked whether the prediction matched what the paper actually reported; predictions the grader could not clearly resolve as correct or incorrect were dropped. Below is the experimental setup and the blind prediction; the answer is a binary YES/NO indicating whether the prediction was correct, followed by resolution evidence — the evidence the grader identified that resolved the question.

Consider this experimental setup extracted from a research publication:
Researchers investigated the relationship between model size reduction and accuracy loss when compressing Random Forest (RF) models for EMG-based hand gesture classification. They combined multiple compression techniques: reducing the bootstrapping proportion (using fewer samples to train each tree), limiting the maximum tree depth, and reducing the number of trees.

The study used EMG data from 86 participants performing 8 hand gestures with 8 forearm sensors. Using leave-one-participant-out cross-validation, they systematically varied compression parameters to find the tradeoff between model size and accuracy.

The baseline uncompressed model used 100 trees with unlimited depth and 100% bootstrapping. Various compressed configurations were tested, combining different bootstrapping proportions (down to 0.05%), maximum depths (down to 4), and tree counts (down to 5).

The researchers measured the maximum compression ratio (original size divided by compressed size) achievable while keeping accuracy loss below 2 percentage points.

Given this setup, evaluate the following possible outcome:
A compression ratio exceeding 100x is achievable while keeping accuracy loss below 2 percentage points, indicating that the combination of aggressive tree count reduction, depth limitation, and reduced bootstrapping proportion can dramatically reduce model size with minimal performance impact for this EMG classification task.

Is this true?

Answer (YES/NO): YES